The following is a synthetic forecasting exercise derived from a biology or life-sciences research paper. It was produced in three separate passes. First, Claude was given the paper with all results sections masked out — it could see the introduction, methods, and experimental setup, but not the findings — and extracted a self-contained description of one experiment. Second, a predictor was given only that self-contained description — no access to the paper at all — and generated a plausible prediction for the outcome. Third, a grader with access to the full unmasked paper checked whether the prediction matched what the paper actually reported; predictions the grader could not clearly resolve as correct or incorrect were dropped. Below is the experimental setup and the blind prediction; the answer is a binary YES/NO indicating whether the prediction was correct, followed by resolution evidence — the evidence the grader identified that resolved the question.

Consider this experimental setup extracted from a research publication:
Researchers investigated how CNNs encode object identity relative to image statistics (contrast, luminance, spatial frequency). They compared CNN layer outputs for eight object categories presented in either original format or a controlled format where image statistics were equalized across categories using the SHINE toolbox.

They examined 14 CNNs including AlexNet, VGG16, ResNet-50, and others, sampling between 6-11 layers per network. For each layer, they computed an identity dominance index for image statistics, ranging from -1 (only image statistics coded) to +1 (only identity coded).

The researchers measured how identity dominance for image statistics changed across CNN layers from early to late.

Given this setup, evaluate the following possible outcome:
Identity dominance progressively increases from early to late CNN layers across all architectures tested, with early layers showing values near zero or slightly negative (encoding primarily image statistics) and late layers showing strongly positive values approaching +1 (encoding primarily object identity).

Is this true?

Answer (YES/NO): NO